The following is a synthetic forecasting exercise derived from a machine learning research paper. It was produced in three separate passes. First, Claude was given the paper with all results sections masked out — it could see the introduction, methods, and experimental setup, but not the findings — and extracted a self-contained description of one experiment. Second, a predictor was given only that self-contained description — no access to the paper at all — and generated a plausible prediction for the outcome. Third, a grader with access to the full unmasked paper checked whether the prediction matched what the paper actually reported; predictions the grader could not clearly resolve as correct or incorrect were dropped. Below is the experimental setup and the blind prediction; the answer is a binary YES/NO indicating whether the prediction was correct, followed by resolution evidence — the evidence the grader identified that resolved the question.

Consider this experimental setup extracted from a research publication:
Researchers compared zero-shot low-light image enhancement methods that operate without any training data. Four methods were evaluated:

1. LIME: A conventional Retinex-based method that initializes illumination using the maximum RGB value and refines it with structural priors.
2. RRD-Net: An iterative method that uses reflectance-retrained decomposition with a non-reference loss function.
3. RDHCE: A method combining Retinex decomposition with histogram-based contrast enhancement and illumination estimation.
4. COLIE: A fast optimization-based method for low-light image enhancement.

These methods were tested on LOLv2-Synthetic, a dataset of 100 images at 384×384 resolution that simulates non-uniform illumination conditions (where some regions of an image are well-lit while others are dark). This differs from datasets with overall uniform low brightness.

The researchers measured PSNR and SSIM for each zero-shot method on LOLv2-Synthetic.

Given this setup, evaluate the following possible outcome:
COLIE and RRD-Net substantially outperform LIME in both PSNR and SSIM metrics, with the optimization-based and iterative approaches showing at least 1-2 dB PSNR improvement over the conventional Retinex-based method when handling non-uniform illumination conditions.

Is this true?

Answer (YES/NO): NO